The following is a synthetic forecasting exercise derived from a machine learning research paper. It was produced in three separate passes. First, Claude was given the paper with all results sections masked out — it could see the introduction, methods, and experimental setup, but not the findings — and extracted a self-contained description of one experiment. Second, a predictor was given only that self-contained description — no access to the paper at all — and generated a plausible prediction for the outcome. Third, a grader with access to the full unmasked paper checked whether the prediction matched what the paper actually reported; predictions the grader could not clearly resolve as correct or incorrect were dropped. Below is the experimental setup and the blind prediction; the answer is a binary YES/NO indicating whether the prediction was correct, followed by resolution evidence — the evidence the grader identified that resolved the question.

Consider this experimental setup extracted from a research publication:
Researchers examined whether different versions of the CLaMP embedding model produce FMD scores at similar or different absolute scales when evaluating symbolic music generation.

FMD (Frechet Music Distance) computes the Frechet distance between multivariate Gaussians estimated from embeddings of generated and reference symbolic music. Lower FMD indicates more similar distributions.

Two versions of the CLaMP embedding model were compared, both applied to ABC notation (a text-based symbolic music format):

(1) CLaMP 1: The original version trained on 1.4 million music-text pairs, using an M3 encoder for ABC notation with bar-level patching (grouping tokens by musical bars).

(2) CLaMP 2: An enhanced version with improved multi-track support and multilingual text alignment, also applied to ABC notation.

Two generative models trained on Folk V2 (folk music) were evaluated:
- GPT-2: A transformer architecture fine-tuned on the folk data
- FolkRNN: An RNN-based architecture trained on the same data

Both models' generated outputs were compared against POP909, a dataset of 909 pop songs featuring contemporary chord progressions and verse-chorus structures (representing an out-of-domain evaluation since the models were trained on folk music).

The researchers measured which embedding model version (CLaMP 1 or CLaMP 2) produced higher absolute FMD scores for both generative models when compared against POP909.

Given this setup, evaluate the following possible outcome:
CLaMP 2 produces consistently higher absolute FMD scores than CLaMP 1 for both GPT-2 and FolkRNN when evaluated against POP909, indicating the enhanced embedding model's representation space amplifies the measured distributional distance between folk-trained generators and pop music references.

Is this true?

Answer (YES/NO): YES